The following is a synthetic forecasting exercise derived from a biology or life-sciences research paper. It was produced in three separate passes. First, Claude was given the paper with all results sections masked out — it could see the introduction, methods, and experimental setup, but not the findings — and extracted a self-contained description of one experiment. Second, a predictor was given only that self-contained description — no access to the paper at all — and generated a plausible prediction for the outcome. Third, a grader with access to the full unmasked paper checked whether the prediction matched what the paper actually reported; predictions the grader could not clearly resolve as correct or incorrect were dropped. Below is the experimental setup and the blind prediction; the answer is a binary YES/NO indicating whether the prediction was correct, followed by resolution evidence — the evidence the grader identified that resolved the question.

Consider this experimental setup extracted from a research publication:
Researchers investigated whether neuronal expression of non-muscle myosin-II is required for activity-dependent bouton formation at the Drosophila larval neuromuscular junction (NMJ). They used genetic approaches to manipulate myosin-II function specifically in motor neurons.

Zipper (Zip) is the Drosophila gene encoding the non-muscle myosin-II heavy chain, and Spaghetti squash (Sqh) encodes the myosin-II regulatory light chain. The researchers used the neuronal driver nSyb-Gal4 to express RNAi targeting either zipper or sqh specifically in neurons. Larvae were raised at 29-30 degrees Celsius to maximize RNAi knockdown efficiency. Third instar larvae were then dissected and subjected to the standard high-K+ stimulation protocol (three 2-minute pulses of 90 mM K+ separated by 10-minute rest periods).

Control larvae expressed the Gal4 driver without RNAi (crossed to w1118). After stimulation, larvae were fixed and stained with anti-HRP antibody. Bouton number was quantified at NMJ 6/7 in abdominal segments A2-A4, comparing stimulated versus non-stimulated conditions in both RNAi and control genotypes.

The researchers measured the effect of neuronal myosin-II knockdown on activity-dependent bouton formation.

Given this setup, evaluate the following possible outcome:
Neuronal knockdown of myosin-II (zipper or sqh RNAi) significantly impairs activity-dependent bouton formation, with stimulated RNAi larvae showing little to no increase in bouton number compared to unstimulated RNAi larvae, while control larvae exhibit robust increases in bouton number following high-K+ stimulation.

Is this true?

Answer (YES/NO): NO